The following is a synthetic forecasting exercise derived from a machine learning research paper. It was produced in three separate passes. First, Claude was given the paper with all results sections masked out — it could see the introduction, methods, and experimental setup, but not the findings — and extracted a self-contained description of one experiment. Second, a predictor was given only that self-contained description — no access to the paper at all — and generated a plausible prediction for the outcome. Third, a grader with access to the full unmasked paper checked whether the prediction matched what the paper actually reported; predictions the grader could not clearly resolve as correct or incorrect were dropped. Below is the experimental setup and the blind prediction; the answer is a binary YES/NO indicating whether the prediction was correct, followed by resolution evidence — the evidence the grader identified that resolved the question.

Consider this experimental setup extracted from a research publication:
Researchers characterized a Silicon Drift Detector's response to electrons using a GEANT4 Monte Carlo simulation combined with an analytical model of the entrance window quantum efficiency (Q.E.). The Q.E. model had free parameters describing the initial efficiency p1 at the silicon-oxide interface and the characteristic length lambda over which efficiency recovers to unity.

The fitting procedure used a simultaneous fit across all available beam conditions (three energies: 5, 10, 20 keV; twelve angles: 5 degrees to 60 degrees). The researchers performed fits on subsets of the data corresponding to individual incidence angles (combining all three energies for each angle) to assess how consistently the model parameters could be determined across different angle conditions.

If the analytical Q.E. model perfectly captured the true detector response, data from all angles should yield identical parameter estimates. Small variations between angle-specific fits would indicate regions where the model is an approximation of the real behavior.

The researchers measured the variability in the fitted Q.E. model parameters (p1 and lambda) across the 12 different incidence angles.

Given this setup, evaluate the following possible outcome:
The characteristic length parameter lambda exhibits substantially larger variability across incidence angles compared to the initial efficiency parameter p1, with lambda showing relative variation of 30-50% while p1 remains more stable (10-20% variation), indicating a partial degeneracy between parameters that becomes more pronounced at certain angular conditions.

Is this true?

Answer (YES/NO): NO